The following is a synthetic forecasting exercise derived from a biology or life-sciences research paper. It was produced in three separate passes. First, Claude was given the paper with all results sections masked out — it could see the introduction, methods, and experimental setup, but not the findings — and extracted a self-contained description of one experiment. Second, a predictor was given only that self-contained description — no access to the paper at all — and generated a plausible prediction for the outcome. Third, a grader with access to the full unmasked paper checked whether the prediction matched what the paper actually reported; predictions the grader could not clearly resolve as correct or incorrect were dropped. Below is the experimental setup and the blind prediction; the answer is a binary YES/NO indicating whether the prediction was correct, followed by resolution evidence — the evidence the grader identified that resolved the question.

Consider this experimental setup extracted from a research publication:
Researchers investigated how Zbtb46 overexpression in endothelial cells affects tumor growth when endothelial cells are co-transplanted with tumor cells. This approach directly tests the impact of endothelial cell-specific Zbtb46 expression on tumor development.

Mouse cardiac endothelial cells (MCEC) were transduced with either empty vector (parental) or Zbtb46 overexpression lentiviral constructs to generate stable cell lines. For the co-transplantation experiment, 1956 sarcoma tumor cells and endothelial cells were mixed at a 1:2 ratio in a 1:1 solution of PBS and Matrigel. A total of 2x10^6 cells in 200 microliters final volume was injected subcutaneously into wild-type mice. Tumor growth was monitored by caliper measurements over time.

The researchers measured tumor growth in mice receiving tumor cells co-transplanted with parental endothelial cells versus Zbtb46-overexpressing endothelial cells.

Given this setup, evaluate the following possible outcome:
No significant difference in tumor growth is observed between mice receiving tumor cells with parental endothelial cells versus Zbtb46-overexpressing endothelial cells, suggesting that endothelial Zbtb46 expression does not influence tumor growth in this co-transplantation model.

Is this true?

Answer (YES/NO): NO